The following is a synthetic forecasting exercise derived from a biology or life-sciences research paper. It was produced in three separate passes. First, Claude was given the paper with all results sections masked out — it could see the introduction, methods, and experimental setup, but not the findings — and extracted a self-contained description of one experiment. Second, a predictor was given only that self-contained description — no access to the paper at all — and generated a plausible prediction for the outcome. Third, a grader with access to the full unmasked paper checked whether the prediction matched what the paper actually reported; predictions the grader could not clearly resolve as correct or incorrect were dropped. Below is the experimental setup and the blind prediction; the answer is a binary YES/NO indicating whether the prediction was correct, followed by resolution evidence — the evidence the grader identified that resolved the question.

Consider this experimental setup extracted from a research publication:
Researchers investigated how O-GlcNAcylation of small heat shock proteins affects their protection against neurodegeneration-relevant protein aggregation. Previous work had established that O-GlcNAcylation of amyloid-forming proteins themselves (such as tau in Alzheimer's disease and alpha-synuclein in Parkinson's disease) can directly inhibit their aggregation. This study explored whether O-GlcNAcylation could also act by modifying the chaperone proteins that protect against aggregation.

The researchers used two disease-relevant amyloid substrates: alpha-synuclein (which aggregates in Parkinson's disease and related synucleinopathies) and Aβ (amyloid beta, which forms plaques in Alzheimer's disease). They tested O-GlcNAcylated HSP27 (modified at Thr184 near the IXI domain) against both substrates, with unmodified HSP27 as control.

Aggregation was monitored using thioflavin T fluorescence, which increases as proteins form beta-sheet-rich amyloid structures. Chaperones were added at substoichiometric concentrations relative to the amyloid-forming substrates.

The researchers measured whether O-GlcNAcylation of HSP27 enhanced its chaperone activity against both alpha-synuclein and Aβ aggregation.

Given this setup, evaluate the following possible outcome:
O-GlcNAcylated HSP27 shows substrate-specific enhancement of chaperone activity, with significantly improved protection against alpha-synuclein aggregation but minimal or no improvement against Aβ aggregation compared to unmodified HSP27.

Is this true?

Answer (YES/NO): NO